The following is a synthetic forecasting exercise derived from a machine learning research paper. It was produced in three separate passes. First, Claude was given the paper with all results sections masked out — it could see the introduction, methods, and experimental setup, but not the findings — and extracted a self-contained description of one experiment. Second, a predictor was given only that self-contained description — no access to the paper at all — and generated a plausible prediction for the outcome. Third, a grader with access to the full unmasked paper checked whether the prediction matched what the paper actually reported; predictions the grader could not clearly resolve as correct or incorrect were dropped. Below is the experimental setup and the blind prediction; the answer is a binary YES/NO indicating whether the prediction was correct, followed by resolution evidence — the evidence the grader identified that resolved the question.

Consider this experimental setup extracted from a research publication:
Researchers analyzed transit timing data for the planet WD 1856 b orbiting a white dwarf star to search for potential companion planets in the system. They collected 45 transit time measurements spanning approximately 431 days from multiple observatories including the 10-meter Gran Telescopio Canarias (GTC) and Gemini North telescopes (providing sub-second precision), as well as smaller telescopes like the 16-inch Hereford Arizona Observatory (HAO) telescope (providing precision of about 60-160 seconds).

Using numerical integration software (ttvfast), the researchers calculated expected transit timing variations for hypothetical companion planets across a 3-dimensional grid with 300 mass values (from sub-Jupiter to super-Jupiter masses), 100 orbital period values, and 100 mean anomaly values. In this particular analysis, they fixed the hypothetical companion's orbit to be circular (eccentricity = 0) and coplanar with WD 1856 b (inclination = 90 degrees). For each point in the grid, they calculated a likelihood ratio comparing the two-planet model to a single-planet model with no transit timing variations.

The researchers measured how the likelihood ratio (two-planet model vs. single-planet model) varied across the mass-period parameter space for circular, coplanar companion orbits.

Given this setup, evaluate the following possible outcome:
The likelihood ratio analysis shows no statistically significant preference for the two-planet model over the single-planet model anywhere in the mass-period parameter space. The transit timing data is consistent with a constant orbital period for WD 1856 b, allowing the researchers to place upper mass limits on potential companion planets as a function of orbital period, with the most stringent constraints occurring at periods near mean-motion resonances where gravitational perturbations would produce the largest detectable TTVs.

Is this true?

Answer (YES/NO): NO